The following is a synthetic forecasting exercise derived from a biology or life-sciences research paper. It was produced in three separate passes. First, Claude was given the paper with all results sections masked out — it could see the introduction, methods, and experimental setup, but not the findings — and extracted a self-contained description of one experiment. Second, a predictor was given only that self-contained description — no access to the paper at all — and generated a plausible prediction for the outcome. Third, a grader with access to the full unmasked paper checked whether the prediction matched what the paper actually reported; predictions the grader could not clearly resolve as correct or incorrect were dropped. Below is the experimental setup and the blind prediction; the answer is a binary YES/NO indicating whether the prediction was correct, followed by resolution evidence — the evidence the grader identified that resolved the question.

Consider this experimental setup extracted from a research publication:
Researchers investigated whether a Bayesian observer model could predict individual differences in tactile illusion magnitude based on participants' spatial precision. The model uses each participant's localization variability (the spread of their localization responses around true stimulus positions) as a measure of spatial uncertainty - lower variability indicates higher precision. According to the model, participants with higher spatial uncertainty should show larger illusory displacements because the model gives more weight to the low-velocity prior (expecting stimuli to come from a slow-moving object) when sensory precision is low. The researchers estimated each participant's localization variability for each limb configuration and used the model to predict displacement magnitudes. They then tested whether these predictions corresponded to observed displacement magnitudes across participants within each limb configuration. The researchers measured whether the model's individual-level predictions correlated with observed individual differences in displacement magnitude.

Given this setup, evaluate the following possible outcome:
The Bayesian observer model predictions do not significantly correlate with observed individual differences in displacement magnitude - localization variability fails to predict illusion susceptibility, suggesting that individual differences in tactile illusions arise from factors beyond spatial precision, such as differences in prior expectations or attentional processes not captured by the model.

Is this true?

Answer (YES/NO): NO